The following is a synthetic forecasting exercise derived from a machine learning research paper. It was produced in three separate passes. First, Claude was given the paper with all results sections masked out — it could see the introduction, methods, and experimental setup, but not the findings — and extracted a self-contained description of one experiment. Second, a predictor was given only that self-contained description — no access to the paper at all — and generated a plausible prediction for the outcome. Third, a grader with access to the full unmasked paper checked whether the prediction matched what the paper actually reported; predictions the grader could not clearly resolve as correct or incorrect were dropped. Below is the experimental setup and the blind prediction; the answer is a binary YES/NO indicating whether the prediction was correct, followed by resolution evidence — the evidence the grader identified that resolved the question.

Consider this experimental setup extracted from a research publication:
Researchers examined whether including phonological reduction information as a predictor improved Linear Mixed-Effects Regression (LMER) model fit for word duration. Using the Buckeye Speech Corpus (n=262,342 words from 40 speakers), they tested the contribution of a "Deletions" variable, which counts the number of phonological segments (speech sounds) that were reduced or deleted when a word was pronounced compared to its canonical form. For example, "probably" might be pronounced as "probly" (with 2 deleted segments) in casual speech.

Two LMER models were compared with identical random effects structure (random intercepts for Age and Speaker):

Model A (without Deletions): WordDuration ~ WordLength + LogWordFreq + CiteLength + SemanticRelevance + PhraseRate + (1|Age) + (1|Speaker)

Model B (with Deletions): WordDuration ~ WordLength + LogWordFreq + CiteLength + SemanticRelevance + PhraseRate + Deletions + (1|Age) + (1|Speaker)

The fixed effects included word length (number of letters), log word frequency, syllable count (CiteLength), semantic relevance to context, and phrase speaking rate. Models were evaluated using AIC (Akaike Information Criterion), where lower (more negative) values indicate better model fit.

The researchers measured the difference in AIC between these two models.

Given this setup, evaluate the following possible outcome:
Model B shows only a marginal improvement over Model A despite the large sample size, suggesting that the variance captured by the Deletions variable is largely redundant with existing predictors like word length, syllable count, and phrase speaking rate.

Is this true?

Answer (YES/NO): NO